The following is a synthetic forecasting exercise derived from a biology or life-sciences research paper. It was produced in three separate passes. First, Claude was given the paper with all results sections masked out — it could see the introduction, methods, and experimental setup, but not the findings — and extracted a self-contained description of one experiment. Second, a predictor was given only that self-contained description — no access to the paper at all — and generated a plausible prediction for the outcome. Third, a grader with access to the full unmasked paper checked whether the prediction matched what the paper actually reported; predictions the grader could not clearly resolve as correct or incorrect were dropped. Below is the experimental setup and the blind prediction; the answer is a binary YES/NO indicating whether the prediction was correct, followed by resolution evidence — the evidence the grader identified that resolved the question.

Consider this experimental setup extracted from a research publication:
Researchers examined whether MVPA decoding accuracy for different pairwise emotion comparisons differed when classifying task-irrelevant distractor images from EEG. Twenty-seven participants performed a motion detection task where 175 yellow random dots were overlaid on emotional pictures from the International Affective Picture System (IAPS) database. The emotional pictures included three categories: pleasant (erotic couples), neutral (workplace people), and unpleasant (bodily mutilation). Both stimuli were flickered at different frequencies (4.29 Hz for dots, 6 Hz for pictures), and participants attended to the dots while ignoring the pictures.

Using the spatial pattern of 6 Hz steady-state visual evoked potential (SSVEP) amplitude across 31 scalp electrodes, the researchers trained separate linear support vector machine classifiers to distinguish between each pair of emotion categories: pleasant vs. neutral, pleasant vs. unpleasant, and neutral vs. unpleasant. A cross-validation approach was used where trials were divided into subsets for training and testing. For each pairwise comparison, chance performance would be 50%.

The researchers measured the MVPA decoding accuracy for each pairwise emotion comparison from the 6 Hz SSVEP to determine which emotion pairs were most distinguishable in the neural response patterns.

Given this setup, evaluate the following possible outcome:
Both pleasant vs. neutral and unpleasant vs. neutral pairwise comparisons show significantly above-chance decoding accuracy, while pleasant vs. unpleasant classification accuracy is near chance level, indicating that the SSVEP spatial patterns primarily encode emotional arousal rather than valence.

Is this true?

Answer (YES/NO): NO